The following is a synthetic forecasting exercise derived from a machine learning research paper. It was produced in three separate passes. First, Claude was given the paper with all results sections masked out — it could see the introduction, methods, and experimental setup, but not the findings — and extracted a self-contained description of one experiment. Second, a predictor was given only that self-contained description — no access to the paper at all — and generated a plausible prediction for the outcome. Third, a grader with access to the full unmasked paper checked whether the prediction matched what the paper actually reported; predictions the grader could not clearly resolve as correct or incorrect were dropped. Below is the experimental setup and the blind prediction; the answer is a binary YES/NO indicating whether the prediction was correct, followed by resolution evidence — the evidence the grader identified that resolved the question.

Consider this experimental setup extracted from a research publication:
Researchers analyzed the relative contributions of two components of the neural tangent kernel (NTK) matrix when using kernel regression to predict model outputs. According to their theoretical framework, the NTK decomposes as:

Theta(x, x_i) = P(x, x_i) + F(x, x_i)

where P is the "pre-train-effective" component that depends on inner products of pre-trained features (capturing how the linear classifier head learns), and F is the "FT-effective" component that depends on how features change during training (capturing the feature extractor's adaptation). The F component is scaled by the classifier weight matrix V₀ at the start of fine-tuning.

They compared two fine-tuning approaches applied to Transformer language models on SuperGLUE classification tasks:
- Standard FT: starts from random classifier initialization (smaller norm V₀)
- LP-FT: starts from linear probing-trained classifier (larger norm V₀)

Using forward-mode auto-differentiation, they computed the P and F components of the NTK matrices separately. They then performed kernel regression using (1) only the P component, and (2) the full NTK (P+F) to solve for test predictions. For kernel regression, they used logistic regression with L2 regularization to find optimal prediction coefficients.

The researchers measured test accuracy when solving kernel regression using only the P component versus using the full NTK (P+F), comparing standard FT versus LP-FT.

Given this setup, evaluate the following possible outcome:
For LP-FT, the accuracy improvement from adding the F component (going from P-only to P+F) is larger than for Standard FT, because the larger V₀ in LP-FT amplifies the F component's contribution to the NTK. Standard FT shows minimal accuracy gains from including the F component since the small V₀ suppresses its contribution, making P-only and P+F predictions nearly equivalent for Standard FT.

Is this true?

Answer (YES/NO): YES